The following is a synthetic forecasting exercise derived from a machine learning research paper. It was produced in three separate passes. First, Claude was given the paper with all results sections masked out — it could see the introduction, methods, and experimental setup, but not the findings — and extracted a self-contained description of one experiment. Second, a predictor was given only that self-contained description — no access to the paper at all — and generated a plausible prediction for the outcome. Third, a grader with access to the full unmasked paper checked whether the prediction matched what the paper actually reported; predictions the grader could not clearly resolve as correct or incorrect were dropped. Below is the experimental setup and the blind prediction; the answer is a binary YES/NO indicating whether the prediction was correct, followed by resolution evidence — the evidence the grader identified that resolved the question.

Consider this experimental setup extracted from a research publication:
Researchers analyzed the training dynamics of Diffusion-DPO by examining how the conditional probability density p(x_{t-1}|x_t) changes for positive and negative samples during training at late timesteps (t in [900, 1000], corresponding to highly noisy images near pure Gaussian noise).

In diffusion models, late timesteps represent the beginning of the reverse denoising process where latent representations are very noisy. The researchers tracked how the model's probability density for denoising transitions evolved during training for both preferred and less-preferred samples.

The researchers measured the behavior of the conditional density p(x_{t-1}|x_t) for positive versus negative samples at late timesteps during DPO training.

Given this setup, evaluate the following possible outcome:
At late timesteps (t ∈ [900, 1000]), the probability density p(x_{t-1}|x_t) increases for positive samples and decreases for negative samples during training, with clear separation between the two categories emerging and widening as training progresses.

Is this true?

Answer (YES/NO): NO